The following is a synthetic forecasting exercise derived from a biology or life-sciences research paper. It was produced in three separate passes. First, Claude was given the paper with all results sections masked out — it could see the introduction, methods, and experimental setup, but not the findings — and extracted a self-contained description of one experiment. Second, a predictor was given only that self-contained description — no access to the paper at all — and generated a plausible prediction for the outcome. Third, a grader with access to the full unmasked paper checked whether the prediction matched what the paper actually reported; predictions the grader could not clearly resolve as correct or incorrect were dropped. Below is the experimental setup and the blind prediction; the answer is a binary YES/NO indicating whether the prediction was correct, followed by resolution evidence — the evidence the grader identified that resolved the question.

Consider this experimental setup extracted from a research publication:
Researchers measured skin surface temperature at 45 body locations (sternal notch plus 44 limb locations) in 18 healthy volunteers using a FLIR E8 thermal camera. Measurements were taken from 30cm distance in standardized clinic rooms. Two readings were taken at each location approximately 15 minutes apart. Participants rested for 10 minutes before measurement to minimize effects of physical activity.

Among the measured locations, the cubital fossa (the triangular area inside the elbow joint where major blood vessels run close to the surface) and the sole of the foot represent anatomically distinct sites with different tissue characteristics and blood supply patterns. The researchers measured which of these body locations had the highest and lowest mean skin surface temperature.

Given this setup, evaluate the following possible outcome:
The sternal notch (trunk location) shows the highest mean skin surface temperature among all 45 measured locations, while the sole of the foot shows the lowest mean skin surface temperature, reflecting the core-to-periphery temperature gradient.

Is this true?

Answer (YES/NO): NO